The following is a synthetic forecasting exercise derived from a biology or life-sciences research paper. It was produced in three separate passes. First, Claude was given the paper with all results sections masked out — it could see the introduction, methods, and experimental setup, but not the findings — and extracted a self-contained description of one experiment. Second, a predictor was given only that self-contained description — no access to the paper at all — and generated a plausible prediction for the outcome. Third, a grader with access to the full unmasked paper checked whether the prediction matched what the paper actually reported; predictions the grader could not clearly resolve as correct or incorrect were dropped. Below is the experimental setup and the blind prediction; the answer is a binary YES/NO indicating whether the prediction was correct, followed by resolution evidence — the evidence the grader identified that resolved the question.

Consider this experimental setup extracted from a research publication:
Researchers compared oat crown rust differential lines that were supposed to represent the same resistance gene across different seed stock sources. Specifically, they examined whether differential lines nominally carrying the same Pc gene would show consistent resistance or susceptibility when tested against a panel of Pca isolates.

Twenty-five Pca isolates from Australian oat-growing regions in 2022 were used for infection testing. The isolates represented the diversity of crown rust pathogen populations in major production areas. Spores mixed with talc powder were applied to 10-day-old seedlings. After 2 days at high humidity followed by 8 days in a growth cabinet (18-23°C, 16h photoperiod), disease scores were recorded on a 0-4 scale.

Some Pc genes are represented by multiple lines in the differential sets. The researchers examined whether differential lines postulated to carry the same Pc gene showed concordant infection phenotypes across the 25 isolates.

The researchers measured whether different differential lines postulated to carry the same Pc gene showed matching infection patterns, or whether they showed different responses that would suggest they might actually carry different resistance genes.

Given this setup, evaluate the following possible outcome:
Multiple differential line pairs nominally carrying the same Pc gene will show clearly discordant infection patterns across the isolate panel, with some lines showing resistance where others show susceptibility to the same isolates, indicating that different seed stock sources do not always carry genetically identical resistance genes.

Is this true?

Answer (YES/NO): YES